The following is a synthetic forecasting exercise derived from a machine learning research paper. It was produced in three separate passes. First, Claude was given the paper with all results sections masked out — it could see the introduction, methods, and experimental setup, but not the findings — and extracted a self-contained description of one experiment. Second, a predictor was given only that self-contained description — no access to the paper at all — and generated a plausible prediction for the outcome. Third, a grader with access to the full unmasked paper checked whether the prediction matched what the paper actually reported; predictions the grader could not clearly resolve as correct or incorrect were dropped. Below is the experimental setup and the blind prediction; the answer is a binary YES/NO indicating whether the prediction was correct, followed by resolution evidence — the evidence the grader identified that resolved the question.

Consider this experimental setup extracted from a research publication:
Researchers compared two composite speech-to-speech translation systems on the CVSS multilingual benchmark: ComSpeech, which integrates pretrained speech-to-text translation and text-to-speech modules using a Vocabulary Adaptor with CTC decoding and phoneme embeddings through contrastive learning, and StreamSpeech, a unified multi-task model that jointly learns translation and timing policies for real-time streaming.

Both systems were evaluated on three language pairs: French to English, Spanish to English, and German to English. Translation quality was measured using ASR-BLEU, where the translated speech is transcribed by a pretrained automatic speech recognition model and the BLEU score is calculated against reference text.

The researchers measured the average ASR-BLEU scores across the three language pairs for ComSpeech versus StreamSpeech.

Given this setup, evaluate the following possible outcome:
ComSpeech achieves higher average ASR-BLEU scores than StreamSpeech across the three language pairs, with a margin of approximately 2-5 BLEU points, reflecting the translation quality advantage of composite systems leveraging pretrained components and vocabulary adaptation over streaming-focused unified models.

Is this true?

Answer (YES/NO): NO